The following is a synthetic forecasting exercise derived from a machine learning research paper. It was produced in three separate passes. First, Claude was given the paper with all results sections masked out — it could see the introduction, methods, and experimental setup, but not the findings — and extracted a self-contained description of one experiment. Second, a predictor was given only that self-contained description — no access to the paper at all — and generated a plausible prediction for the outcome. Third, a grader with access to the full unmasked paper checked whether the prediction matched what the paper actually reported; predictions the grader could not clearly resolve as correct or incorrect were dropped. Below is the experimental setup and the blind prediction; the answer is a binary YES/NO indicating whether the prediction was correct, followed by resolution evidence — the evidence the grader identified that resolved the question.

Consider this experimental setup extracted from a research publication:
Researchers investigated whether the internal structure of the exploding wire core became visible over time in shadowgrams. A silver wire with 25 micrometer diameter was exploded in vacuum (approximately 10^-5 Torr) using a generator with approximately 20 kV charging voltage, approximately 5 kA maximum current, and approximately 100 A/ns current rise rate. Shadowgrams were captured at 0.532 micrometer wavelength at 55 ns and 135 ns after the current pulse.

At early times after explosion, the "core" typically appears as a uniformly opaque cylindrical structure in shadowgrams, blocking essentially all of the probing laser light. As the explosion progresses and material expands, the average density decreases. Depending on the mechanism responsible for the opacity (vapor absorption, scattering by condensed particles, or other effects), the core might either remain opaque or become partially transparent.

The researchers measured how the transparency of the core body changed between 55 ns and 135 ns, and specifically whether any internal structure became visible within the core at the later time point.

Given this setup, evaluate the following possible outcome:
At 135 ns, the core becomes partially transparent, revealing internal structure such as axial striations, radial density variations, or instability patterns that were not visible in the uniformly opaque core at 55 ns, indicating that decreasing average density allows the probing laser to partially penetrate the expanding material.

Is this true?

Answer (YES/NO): YES